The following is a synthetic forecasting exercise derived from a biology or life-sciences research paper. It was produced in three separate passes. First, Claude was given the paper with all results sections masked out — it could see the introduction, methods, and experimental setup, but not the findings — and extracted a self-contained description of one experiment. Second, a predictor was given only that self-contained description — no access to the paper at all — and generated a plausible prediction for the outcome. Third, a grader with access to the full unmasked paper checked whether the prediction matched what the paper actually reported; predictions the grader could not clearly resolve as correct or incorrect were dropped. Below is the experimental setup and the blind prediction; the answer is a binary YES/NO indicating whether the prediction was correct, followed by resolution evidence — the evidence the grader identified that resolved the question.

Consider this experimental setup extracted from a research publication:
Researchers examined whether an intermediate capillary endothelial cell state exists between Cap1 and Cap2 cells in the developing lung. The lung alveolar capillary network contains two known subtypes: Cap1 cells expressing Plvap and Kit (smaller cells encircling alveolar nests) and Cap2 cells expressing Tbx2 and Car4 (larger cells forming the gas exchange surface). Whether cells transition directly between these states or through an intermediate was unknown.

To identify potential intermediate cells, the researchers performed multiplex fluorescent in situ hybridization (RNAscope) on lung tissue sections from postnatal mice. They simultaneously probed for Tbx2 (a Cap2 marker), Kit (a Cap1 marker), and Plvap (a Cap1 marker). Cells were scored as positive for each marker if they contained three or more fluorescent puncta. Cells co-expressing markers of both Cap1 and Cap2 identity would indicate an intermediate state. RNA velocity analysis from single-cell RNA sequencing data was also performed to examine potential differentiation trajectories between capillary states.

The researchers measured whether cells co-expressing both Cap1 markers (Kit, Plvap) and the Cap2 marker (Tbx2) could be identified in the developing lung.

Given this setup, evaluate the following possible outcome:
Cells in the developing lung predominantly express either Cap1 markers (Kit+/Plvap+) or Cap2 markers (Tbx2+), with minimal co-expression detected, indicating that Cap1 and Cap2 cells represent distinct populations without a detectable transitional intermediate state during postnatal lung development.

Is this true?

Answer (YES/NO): NO